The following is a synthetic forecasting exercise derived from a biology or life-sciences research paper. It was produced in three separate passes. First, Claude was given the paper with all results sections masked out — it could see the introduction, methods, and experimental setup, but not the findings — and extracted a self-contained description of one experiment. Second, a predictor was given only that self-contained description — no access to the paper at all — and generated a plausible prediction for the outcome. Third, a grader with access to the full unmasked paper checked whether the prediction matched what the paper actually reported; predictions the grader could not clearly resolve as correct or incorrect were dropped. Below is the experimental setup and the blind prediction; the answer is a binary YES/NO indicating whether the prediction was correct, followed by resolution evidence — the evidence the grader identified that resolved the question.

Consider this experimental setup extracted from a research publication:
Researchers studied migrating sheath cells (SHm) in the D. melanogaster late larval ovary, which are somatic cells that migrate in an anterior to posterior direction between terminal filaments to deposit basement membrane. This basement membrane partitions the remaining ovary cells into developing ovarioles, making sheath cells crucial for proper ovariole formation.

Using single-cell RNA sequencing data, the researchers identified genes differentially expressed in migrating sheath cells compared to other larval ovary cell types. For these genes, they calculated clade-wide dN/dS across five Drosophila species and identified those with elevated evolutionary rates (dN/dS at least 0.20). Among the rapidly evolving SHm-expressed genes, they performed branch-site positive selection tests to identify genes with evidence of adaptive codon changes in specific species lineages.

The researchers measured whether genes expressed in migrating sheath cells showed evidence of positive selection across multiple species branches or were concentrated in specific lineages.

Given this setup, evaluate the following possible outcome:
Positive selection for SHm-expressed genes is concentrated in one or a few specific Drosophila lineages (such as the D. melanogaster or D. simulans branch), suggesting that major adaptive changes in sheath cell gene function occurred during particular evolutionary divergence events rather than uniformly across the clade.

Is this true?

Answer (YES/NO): NO